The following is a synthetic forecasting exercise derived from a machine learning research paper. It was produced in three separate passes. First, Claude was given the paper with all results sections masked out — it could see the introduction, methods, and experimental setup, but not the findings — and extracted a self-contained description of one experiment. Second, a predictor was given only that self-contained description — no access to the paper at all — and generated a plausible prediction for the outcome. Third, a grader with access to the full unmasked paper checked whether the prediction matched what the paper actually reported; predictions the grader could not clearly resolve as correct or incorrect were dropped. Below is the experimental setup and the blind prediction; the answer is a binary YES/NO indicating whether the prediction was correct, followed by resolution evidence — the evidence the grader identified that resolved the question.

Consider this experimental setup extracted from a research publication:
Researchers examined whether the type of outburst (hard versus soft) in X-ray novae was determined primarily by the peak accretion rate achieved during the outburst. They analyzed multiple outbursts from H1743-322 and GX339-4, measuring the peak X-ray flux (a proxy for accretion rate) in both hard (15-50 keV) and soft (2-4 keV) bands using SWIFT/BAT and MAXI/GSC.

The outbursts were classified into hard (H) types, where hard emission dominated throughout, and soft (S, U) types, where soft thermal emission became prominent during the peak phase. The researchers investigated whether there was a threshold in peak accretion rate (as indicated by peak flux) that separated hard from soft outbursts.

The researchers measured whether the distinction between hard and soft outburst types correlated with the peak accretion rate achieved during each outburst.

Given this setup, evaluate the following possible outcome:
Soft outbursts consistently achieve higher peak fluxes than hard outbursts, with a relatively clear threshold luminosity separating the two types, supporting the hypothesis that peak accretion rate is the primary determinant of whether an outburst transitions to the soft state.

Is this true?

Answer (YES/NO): YES